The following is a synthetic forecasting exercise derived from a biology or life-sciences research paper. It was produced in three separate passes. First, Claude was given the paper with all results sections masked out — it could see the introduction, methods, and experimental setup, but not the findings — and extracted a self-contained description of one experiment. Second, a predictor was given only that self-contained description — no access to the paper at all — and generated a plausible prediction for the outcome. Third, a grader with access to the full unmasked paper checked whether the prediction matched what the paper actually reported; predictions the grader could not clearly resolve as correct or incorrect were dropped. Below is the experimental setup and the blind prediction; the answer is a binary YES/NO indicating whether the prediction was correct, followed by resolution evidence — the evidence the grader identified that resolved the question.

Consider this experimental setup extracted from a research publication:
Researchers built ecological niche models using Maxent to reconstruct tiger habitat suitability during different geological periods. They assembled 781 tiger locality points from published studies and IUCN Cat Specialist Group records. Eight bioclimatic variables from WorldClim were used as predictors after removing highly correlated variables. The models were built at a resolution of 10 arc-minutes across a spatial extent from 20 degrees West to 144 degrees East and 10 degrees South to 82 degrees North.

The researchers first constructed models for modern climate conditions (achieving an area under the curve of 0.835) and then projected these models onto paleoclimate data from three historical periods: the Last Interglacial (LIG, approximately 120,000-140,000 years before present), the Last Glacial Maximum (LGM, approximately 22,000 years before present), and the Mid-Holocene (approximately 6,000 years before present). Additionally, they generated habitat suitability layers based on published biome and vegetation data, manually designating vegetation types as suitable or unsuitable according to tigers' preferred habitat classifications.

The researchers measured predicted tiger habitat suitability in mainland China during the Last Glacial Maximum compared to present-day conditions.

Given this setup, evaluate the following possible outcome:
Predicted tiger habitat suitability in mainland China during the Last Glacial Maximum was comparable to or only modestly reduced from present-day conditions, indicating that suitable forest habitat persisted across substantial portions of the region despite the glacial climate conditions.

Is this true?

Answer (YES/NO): NO